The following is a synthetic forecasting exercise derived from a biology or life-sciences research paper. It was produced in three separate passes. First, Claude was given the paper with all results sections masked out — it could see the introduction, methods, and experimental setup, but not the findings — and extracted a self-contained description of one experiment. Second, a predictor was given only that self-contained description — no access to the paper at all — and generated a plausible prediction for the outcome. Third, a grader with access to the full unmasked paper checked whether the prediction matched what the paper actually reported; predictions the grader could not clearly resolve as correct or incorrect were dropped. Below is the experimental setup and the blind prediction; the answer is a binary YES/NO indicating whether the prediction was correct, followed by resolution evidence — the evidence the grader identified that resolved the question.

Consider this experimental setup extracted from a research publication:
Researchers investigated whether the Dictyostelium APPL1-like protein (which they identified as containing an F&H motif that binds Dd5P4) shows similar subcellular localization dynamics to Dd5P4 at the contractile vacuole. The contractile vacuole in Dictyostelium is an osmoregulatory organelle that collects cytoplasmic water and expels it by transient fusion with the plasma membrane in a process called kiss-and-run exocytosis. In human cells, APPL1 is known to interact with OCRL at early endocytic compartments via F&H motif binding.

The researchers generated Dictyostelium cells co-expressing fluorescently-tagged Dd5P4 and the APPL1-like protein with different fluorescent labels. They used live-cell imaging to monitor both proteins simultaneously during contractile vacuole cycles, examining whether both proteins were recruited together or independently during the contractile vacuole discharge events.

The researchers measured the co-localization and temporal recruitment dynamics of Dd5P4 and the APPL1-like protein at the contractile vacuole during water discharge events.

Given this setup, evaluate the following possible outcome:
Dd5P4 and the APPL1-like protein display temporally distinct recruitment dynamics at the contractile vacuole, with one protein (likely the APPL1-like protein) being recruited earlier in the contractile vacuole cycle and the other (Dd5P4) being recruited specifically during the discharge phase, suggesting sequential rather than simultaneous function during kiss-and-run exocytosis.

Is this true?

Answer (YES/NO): NO